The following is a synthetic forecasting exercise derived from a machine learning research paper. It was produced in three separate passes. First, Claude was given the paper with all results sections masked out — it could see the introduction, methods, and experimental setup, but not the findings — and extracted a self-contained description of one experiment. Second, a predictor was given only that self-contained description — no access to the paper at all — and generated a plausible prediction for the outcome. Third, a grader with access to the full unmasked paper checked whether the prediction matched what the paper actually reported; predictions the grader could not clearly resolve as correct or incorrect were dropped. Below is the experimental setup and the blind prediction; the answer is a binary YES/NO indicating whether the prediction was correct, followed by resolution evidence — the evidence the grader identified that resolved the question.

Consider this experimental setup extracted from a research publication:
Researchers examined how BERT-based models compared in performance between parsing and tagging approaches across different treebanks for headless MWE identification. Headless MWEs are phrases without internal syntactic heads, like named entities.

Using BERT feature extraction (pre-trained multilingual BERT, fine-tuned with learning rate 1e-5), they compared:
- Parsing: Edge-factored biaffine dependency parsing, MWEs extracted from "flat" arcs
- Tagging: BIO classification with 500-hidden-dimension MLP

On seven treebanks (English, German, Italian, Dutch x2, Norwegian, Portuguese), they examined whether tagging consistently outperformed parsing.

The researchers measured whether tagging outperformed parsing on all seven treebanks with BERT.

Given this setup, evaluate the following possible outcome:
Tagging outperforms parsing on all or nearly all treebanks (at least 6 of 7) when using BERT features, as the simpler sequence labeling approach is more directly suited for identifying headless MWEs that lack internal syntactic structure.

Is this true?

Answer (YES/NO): NO